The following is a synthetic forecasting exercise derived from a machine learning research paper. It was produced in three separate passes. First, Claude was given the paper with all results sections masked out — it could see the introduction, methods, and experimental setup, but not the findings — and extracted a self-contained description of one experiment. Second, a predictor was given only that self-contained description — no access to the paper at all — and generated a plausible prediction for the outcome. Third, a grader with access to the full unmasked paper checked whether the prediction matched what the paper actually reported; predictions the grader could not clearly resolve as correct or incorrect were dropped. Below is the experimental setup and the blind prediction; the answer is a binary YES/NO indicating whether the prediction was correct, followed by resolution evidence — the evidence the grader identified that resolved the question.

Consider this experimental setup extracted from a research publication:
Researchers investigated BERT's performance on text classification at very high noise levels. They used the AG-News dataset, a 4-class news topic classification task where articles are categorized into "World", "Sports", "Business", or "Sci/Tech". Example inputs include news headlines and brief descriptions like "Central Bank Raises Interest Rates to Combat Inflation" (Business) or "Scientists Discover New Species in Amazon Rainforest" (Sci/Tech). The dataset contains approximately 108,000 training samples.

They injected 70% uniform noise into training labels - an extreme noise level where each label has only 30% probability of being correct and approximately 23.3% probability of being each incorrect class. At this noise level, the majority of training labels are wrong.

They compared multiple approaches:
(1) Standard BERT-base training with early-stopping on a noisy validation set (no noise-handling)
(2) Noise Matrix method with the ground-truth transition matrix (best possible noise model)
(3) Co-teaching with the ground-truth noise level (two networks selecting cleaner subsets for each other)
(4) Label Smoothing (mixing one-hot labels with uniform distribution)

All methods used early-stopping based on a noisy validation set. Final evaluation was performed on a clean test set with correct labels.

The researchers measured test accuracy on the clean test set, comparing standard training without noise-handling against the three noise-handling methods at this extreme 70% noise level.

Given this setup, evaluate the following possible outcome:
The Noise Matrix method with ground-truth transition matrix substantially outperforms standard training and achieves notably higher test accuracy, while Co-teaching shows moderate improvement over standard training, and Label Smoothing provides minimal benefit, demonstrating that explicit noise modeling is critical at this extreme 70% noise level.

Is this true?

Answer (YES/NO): NO